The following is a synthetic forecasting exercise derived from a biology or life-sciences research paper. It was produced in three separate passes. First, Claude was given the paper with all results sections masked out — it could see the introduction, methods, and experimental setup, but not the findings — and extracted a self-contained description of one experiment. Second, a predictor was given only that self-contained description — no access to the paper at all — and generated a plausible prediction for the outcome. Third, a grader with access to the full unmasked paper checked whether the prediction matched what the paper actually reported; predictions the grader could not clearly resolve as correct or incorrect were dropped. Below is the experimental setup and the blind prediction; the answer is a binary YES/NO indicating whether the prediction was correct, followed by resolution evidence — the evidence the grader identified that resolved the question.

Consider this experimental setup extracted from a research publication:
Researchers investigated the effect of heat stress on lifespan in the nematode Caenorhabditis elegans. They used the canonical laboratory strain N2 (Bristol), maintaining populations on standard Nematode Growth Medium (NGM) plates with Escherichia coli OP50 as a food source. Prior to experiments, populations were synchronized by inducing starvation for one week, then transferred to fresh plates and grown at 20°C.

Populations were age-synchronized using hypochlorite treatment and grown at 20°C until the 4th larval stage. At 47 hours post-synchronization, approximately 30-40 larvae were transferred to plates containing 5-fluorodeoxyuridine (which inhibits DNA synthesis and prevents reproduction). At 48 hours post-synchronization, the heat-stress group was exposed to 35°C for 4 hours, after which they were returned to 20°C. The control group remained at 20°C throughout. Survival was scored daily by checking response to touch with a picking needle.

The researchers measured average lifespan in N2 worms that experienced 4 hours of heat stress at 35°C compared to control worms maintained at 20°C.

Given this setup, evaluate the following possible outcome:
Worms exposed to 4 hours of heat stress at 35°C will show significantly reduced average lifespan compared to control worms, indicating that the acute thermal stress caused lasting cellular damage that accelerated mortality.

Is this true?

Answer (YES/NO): YES